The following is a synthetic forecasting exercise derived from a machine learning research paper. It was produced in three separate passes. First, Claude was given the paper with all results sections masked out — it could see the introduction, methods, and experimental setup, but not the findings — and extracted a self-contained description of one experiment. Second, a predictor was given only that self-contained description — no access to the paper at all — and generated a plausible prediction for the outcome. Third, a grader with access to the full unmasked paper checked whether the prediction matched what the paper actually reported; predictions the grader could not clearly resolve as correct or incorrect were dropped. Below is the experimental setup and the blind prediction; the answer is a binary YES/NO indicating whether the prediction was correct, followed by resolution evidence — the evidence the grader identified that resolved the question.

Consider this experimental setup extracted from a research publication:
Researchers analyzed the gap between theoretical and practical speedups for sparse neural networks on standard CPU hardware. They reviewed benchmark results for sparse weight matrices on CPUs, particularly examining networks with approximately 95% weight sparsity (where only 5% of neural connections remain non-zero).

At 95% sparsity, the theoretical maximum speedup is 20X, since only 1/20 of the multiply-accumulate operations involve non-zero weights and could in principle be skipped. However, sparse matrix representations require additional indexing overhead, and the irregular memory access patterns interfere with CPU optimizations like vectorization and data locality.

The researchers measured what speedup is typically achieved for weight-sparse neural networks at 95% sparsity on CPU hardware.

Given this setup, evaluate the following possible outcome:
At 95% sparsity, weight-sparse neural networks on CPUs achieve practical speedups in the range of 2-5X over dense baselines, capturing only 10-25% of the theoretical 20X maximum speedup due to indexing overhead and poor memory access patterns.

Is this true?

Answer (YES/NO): NO